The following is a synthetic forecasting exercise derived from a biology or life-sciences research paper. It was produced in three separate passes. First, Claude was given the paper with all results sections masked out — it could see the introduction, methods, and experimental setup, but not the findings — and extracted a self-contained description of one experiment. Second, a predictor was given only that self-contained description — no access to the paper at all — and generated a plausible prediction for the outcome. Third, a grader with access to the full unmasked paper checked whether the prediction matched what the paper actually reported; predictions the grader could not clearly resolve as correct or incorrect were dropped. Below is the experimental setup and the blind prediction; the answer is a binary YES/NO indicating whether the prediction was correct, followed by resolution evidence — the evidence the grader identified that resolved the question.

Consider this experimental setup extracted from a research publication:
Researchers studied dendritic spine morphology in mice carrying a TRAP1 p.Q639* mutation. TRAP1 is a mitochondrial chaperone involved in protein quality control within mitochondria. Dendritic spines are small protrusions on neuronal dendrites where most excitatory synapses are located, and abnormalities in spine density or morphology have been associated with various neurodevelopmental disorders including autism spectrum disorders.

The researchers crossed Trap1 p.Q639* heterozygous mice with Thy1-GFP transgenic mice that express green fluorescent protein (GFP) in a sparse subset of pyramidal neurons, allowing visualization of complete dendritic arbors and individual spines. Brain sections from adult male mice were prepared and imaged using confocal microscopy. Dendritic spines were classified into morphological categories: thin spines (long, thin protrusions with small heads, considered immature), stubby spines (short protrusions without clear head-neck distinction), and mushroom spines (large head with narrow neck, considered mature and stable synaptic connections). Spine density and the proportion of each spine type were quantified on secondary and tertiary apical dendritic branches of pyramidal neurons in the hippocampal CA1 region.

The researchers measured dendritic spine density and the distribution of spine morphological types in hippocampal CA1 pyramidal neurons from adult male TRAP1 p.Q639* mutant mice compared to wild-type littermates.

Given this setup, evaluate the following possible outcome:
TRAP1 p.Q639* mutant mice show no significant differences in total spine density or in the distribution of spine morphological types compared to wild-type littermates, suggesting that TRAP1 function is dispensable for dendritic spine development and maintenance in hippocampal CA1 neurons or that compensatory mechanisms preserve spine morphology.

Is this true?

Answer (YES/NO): NO